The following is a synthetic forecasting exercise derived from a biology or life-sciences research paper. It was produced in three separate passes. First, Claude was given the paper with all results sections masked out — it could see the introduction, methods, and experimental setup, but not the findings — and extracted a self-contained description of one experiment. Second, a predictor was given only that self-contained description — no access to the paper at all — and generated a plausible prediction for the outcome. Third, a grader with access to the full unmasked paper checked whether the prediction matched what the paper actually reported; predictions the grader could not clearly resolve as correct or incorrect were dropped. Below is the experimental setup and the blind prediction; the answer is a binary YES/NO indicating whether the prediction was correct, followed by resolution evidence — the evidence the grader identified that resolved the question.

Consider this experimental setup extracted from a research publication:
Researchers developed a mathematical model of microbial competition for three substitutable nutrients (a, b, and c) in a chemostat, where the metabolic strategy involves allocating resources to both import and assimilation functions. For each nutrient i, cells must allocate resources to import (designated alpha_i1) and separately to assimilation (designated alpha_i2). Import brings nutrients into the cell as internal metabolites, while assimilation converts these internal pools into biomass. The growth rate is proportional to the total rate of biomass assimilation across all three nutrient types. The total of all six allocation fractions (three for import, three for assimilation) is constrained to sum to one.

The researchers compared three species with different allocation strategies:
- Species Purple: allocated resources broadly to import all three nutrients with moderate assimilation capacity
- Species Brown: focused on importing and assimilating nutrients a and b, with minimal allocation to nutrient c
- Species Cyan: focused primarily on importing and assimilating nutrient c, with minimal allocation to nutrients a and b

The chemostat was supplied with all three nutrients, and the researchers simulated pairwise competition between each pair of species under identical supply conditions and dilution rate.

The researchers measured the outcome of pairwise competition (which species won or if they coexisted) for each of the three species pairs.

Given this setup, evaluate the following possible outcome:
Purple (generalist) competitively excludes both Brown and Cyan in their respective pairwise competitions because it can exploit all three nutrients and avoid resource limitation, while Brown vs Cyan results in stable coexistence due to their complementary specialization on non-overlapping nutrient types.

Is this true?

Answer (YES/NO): NO